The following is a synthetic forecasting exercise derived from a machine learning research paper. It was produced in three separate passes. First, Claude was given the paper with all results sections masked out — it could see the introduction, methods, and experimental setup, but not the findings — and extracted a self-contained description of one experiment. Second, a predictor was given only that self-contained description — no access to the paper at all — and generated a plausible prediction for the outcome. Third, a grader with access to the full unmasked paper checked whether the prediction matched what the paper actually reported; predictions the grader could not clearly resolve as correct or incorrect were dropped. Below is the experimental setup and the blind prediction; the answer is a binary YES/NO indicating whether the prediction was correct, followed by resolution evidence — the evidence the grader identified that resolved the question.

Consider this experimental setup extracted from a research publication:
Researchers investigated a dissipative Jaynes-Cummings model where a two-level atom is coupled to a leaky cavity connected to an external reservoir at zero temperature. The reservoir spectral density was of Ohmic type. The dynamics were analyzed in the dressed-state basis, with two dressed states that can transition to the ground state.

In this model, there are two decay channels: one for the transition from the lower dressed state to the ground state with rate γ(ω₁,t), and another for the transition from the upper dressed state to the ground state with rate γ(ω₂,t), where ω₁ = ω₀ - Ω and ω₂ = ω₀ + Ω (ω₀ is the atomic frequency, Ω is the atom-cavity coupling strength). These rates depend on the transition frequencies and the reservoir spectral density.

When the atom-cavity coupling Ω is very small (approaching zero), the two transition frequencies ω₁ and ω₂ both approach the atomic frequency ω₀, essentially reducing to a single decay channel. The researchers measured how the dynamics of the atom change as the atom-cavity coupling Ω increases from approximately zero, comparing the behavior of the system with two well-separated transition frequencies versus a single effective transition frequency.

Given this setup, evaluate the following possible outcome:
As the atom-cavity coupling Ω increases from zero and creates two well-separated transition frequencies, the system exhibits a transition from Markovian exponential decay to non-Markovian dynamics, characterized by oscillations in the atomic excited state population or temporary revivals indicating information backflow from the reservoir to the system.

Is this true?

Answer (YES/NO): YES